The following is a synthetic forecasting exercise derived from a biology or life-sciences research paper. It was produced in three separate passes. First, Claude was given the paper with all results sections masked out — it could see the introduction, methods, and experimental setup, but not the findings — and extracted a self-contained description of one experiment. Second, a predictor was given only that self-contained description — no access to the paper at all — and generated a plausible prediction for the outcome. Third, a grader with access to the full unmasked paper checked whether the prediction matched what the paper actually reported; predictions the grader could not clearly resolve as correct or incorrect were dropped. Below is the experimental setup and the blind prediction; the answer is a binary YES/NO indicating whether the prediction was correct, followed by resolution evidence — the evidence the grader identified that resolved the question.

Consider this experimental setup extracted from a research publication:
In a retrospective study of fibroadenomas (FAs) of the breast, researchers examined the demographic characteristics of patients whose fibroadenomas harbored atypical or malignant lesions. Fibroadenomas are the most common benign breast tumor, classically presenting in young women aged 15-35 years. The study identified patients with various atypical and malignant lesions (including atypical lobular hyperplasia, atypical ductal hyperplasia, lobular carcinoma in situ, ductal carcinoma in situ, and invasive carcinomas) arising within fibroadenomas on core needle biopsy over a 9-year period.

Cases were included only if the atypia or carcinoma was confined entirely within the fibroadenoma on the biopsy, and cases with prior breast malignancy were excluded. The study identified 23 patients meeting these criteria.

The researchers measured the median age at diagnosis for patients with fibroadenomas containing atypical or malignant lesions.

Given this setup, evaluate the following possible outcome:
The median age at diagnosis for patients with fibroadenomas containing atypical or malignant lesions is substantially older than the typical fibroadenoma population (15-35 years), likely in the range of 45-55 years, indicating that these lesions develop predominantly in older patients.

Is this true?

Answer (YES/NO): YES